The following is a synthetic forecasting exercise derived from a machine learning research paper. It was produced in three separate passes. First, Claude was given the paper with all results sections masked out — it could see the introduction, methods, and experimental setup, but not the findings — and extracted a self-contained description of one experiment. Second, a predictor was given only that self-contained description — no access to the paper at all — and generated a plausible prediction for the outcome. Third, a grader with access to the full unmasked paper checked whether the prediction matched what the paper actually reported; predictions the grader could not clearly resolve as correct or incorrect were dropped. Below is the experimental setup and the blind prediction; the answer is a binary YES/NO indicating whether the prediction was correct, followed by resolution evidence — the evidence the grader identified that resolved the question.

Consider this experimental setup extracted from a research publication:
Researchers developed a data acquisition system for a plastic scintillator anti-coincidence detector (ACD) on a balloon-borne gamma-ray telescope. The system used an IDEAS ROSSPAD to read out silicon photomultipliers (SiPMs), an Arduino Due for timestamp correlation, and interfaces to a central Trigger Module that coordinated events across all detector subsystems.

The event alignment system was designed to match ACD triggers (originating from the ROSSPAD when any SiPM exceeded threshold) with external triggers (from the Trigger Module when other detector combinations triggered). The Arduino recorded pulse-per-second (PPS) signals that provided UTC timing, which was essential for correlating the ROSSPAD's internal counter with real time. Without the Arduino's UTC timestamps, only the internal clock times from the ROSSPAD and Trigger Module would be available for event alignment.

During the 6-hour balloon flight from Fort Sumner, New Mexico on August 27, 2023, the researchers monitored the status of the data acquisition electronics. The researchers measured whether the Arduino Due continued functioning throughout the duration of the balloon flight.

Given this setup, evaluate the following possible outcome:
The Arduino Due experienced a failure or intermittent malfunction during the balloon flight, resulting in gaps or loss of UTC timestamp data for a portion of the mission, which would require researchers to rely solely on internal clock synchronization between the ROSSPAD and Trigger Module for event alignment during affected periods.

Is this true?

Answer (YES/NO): YES